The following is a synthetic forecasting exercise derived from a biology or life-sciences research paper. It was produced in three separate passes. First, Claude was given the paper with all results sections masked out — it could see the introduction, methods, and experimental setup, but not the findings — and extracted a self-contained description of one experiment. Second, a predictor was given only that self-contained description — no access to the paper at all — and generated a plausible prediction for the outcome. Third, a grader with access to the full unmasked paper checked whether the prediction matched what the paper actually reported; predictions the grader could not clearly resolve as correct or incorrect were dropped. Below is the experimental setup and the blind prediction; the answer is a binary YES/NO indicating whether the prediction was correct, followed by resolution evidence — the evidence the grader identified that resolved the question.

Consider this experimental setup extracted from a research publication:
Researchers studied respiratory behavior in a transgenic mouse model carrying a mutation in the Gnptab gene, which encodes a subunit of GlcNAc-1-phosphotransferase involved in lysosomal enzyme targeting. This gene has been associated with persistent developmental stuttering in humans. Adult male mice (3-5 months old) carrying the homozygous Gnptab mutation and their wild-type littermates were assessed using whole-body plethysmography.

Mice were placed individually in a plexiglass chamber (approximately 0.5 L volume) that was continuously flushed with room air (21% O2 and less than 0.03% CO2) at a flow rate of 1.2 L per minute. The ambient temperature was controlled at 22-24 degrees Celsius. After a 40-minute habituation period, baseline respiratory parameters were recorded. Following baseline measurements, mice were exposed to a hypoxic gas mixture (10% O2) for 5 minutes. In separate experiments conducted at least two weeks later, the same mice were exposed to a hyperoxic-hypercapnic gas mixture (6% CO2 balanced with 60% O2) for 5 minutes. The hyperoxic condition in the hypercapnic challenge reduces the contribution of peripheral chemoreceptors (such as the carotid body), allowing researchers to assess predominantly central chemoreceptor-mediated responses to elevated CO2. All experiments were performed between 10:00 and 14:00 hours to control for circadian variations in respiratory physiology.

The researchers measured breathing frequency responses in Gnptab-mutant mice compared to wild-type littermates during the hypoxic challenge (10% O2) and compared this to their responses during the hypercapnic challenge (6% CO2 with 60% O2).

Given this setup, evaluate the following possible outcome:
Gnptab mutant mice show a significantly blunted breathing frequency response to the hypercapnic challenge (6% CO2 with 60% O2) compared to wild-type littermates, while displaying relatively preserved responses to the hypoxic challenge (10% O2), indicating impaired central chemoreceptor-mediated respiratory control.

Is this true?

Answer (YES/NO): NO